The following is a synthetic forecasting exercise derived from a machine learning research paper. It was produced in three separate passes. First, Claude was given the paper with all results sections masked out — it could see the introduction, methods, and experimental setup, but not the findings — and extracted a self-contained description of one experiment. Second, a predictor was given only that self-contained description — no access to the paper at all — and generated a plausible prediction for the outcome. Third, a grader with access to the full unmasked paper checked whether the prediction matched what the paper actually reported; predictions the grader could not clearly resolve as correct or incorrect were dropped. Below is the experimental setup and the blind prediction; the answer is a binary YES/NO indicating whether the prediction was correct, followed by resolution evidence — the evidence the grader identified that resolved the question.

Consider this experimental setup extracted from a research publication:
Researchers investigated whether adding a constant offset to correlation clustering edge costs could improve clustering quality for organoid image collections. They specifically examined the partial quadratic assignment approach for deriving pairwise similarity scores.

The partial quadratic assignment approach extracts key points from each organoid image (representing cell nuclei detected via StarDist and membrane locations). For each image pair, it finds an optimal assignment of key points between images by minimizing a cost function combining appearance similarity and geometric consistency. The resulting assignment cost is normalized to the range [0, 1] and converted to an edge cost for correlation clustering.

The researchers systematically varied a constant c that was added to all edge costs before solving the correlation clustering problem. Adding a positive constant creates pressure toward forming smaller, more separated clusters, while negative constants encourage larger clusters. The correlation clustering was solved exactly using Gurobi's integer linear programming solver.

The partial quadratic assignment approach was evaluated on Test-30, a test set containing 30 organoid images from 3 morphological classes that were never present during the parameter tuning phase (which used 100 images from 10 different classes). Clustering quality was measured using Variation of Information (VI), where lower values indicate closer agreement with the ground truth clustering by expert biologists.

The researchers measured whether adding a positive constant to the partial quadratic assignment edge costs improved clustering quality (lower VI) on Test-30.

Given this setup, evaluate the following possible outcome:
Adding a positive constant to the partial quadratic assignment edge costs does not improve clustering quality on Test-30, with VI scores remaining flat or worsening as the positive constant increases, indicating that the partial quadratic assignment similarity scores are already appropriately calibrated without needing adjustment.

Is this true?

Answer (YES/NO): YES